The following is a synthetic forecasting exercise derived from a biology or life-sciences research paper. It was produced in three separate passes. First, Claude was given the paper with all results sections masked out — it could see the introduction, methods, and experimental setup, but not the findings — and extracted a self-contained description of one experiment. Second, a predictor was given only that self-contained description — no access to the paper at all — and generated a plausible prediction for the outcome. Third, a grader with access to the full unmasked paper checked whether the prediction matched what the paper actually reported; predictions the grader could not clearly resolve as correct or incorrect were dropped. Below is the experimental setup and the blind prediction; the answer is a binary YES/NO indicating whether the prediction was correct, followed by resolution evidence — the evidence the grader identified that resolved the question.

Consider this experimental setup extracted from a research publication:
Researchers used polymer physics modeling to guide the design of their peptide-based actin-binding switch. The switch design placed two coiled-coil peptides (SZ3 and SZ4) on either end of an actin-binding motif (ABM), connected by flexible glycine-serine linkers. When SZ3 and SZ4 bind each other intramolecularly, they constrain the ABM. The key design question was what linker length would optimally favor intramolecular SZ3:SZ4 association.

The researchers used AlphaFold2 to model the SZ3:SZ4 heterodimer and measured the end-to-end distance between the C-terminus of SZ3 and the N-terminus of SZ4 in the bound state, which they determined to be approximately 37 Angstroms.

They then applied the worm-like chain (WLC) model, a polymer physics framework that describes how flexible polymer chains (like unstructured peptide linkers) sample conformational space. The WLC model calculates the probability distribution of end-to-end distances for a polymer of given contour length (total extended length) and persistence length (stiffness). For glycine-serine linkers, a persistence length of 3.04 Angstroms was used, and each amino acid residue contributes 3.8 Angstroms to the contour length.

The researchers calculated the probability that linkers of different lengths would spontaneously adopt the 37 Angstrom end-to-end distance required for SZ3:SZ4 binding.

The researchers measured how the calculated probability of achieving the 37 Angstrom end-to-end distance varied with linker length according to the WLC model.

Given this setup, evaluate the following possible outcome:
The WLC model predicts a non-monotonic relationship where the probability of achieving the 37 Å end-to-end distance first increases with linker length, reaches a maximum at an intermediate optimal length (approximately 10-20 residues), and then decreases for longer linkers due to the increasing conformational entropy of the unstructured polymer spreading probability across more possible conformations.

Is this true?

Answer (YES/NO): NO